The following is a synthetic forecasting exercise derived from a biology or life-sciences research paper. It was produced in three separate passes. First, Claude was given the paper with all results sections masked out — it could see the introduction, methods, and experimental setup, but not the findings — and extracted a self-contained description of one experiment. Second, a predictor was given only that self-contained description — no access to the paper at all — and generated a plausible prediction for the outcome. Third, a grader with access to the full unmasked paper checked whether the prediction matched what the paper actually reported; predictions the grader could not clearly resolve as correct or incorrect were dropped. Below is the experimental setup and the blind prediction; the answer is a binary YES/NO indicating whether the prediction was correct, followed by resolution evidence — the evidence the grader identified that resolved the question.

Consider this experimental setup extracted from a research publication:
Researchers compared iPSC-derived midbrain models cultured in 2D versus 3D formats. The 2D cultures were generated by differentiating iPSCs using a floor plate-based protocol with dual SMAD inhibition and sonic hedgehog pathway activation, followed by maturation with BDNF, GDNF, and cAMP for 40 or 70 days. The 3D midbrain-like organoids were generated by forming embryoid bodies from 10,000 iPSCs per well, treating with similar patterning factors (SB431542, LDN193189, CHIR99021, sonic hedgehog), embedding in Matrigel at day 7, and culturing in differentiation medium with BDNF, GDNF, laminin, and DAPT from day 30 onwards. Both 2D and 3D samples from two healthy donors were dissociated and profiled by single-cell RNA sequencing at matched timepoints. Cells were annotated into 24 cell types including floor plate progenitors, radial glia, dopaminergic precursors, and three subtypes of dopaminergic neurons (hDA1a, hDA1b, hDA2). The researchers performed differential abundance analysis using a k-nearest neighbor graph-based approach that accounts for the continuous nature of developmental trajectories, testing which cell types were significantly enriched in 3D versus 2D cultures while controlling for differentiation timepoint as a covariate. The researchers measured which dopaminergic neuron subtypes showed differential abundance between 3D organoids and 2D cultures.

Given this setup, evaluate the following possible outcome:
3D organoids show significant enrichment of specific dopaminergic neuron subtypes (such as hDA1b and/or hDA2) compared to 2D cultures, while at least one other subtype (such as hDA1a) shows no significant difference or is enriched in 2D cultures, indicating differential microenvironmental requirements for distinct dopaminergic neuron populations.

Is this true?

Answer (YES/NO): NO